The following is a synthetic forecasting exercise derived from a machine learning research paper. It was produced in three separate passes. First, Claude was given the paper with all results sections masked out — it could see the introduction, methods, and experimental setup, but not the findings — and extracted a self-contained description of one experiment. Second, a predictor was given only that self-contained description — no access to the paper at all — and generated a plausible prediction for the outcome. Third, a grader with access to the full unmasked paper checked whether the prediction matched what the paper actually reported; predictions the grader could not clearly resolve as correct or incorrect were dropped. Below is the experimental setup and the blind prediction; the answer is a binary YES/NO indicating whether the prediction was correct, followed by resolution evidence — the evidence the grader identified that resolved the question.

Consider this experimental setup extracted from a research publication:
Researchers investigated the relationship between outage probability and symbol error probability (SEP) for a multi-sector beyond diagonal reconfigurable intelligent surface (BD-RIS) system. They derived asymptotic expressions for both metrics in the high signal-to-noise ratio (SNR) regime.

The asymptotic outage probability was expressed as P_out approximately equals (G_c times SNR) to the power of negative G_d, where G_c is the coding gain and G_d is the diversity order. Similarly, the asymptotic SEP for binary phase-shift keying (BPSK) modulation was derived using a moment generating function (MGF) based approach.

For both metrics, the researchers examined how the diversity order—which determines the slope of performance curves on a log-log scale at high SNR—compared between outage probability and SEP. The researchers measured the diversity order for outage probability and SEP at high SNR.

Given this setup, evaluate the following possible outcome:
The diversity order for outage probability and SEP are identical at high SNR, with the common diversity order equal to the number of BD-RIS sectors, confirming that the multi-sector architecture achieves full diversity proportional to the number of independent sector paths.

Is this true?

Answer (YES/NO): NO